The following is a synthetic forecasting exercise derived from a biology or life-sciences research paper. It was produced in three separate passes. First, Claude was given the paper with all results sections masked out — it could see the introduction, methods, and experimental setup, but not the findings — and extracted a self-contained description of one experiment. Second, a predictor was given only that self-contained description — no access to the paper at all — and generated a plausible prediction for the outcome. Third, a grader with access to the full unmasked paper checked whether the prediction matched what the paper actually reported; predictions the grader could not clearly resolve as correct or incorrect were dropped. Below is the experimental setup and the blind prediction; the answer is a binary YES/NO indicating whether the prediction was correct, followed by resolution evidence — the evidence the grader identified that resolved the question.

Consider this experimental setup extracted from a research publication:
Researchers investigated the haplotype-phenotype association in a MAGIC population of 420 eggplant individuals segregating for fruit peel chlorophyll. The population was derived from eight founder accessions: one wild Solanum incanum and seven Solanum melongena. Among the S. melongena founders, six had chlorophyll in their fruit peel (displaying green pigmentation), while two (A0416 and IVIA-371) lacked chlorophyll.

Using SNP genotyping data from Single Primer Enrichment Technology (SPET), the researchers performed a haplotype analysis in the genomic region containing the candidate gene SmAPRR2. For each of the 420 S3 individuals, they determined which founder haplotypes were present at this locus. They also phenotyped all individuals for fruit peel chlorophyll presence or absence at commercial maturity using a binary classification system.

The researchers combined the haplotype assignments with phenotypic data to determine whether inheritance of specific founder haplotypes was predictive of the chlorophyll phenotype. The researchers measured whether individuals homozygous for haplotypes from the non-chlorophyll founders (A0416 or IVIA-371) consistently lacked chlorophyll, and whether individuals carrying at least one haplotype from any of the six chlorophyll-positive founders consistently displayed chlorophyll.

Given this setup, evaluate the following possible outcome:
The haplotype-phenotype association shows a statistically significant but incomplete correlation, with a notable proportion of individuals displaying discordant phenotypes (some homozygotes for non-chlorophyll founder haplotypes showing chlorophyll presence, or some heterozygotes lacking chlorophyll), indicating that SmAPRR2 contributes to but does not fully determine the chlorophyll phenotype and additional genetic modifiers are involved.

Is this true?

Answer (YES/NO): NO